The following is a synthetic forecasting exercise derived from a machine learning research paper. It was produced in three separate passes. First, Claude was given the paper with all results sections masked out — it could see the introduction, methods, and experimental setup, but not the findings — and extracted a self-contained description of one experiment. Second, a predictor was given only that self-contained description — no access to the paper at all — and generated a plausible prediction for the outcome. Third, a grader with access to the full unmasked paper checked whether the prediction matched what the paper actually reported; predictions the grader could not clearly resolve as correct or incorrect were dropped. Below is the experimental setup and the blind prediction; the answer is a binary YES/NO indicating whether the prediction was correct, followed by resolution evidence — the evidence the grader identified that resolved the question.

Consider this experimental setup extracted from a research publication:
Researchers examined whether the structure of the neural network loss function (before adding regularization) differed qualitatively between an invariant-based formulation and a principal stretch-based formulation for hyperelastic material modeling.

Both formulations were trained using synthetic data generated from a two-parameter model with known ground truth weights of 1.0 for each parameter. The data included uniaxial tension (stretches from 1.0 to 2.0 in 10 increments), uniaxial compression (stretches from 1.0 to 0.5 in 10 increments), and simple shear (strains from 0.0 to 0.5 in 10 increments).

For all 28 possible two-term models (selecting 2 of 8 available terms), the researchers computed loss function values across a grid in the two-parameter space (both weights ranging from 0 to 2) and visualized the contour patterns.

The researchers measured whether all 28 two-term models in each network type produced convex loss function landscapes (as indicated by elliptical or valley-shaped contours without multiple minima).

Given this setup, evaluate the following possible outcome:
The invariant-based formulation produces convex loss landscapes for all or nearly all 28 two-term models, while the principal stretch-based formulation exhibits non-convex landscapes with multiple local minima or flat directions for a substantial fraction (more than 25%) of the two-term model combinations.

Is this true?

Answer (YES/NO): NO